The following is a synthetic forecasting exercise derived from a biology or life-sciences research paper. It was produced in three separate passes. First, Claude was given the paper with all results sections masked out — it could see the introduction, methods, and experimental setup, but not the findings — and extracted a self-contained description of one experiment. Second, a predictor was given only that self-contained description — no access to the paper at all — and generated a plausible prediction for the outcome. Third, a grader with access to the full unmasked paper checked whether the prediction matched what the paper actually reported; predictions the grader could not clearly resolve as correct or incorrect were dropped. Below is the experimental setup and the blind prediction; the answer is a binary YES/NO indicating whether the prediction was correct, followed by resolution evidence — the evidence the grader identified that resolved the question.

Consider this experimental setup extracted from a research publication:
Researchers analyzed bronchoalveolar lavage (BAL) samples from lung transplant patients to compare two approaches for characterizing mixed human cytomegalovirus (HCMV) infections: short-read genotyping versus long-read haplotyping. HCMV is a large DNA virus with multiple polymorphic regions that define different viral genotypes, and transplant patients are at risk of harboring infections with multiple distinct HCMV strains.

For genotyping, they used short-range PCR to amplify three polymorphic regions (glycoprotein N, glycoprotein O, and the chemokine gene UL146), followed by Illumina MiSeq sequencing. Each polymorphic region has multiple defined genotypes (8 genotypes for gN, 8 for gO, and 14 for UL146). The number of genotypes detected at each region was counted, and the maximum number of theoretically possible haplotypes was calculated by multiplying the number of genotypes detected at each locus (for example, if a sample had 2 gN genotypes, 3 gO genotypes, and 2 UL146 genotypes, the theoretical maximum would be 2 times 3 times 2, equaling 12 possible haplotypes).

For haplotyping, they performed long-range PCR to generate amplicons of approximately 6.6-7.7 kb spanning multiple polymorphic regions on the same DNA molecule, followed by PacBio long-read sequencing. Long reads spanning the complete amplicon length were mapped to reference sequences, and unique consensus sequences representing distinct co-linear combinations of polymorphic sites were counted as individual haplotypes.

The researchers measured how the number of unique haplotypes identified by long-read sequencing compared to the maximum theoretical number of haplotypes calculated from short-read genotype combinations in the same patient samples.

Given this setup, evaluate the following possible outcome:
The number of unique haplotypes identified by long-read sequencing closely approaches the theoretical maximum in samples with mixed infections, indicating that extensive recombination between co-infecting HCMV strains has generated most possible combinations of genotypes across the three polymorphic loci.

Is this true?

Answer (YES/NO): NO